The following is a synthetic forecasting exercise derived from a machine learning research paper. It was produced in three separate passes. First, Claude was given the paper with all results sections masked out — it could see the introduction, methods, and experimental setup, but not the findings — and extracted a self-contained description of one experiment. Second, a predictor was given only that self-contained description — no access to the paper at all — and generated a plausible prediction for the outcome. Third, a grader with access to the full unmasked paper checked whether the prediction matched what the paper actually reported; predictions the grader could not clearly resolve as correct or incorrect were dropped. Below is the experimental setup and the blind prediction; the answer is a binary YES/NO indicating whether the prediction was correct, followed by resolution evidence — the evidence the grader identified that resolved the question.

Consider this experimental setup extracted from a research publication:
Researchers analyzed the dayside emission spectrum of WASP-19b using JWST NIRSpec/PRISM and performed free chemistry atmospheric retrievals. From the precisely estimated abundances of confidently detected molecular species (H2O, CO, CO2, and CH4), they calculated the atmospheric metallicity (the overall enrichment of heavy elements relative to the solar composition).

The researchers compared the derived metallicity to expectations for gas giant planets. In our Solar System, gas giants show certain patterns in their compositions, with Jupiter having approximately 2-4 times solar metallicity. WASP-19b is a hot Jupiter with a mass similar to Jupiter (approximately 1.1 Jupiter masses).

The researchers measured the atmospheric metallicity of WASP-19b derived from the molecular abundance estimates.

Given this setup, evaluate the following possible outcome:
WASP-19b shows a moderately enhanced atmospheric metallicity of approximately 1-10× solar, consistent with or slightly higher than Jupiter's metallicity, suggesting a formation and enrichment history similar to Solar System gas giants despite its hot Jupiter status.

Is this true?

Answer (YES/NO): YES